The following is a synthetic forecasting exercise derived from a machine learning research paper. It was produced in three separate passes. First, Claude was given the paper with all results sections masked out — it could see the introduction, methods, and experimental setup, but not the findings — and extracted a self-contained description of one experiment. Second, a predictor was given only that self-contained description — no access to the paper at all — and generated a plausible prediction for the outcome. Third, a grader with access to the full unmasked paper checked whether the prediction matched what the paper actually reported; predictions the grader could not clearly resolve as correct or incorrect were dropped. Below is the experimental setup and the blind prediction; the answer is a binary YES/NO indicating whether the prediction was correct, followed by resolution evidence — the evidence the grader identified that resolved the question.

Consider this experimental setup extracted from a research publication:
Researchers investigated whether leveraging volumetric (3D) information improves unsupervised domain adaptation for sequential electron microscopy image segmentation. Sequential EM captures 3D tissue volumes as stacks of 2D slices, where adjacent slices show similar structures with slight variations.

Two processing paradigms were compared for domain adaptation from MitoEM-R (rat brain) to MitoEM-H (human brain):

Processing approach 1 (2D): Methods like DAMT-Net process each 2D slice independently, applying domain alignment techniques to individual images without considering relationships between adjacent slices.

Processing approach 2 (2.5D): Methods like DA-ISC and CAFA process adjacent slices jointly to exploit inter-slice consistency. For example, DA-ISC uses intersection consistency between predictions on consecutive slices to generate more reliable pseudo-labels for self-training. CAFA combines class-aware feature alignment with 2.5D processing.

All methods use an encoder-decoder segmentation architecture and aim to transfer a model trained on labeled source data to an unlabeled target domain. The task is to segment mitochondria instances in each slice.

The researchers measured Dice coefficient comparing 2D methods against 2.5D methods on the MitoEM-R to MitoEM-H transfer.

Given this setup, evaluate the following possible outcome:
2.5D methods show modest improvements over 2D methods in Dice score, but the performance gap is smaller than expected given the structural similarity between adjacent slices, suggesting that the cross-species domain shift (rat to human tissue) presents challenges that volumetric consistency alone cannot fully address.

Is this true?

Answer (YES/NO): YES